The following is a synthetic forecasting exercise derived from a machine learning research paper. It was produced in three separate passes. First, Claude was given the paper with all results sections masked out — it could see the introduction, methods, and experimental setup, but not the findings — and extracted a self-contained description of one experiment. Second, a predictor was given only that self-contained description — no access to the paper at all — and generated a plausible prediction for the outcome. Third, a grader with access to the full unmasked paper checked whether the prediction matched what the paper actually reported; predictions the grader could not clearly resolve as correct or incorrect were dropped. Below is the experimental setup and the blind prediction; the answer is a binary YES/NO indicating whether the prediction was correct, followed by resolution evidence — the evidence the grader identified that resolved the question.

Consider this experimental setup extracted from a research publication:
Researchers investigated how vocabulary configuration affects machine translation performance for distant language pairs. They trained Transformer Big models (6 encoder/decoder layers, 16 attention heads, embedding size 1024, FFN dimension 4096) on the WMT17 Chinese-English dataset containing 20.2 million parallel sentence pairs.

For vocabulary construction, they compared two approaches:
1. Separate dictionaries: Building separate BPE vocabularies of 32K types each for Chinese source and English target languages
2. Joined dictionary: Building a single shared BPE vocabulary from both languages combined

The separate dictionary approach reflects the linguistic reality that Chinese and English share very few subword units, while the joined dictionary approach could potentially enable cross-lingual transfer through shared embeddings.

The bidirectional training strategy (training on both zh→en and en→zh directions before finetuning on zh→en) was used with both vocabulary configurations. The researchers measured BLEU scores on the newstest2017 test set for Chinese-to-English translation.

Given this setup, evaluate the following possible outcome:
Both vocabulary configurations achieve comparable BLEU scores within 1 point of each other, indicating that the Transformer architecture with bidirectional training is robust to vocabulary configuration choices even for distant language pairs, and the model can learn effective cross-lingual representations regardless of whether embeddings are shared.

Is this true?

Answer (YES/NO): YES